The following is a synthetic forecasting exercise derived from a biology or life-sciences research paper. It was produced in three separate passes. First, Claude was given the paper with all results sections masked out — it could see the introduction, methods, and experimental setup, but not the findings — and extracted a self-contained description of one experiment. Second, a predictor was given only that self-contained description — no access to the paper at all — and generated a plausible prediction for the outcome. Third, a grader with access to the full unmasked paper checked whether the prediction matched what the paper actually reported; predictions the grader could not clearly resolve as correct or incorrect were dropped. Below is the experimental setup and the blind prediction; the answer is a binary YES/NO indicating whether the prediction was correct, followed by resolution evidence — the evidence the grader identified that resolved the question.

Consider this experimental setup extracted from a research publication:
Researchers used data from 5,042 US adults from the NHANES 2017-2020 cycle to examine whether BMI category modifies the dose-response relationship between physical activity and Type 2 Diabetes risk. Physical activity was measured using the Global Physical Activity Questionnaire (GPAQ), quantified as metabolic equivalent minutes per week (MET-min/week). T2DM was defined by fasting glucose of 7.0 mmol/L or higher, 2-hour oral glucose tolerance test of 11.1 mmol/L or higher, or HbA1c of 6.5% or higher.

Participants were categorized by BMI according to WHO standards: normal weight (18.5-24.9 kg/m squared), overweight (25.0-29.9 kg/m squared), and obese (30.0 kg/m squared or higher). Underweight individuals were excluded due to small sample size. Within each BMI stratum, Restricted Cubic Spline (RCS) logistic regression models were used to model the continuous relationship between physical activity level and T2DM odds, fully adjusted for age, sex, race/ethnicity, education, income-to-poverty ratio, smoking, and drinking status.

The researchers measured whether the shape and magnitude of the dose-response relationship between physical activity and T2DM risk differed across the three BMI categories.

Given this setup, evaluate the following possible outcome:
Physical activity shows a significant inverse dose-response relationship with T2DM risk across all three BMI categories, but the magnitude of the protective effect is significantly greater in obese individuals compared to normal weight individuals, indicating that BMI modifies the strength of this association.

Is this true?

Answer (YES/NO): NO